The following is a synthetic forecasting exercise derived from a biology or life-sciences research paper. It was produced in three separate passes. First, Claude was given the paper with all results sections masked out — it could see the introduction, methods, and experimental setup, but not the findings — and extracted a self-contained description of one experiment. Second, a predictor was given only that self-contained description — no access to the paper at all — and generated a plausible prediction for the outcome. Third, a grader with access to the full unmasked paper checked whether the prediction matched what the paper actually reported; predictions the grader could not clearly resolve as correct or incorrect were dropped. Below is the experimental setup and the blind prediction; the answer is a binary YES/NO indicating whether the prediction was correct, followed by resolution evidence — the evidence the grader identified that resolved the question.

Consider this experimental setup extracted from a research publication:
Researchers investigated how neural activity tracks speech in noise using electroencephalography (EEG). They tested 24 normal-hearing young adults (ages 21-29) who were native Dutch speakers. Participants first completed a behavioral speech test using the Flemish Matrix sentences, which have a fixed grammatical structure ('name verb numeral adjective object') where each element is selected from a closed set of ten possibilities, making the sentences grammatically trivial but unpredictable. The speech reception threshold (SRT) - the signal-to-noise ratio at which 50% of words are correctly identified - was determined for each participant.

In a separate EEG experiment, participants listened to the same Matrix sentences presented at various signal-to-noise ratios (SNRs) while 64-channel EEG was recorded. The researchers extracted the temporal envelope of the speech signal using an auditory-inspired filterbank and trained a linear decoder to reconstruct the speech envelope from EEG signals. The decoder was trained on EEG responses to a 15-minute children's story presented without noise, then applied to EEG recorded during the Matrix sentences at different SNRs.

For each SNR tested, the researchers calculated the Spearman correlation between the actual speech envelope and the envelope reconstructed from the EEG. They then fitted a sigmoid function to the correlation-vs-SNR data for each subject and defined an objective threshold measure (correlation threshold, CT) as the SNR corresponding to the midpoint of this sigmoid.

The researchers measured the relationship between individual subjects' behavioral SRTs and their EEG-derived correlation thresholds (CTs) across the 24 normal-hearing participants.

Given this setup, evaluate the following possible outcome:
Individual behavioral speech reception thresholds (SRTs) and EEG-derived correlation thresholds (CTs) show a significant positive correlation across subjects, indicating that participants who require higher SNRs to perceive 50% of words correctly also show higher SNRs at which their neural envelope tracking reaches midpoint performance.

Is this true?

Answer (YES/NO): YES